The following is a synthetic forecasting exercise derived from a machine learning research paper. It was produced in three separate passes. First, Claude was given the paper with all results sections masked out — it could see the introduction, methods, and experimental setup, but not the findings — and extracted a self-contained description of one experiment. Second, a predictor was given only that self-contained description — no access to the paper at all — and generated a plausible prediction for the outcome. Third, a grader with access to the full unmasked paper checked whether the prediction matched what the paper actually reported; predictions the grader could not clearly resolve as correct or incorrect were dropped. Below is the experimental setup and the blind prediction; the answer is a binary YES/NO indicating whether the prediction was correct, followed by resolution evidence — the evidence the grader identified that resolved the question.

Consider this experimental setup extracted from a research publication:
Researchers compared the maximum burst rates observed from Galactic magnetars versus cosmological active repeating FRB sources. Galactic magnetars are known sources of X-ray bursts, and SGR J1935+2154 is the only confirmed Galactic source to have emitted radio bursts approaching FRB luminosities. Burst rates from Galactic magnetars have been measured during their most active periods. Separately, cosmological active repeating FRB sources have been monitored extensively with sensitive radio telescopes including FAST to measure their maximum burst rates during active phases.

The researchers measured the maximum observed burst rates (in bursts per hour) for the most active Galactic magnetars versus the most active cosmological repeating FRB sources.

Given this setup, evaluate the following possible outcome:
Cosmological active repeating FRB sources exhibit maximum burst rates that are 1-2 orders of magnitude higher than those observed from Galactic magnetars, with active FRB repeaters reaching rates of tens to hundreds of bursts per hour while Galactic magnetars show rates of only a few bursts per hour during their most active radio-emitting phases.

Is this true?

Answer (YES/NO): YES